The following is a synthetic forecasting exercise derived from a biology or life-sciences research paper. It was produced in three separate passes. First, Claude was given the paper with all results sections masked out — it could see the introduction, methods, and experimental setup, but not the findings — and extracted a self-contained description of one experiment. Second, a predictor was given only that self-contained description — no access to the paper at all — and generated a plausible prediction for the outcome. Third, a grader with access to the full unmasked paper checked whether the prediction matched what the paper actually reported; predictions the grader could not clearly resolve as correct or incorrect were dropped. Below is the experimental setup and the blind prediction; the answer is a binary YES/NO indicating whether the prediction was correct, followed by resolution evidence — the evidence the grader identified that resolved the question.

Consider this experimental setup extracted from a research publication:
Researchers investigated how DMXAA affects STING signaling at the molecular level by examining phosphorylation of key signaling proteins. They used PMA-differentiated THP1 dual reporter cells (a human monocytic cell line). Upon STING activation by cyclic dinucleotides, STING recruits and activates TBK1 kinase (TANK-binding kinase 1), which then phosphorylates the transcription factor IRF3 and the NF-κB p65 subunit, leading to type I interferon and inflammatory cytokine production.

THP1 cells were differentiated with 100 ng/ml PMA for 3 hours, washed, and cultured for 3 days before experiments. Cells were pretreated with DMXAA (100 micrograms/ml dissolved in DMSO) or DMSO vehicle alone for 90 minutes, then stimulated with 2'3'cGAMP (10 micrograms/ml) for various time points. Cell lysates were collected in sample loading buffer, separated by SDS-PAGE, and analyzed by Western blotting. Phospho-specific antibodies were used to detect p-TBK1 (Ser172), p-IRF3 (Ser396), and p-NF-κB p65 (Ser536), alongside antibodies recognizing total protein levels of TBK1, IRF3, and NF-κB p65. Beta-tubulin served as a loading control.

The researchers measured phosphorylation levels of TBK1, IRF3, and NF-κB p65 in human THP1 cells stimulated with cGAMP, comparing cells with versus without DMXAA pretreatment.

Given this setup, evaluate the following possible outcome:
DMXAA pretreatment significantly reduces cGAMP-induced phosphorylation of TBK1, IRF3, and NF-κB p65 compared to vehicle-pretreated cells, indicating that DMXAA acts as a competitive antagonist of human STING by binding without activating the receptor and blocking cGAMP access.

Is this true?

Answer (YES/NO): NO